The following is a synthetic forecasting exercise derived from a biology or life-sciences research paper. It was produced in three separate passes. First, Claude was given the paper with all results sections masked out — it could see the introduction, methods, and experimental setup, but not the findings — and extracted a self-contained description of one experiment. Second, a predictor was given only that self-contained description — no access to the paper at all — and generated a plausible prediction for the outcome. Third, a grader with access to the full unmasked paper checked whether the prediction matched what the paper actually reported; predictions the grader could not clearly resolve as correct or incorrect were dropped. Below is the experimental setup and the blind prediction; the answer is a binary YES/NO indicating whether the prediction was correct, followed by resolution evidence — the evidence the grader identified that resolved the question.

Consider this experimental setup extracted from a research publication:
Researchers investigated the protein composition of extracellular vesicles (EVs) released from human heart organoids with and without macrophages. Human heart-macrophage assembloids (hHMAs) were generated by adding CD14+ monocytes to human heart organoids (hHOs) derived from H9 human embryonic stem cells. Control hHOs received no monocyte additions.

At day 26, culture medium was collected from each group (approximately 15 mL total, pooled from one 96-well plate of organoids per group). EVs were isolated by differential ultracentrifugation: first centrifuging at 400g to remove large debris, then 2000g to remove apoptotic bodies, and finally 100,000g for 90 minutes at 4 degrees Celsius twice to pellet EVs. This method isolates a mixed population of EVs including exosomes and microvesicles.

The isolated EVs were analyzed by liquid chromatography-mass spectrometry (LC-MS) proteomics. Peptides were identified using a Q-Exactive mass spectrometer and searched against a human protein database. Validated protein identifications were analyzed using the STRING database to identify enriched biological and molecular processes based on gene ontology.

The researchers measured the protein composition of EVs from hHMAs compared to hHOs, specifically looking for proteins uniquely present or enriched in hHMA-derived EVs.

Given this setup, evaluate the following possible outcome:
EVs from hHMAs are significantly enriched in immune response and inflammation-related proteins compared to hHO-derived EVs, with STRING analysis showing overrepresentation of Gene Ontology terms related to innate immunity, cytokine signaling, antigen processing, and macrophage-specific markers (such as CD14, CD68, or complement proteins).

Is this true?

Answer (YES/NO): NO